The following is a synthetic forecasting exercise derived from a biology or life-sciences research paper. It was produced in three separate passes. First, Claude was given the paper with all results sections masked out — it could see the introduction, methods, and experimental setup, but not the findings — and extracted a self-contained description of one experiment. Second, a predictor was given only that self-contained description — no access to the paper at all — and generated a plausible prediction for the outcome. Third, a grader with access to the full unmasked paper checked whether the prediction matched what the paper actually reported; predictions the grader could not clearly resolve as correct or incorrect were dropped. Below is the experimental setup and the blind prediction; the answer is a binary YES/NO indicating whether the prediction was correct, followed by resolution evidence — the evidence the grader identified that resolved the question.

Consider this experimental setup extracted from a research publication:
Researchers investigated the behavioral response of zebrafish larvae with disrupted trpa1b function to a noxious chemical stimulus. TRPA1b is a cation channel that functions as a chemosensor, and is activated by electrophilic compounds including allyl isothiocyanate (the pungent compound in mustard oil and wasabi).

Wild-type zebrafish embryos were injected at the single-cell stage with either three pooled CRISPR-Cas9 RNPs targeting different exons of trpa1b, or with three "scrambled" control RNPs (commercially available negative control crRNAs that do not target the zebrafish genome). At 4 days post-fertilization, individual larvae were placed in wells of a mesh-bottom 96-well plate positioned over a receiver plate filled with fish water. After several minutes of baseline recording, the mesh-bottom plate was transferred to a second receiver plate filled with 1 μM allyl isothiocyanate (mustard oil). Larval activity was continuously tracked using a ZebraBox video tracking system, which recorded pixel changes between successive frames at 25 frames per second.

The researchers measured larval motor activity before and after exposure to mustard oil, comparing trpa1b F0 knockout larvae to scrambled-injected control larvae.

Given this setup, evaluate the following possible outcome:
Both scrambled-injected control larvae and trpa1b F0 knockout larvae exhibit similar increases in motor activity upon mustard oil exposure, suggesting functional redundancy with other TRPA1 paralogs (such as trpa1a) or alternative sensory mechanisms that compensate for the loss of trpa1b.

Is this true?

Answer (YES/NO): NO